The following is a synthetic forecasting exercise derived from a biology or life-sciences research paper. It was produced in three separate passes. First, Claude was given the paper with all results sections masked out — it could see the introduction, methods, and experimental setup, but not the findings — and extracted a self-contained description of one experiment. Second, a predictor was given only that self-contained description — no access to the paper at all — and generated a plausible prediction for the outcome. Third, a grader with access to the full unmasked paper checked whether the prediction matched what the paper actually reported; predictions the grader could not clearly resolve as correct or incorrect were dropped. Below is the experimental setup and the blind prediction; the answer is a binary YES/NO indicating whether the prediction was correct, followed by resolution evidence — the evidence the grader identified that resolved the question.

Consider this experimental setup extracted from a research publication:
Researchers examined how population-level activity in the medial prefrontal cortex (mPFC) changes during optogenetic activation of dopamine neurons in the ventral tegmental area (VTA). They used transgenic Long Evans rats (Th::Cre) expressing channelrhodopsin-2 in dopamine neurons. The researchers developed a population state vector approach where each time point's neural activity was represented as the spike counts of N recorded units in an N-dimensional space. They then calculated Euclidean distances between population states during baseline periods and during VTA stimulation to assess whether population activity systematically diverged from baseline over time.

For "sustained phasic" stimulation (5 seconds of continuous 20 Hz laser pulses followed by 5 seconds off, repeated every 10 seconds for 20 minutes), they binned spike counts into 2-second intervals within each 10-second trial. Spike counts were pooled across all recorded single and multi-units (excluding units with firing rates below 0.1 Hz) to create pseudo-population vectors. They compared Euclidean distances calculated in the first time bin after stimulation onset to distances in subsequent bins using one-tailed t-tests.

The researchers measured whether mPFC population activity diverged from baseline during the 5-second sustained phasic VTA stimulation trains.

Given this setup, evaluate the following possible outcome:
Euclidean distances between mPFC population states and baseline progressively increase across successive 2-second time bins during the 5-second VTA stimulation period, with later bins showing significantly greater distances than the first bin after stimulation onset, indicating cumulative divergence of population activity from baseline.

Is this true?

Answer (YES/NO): NO